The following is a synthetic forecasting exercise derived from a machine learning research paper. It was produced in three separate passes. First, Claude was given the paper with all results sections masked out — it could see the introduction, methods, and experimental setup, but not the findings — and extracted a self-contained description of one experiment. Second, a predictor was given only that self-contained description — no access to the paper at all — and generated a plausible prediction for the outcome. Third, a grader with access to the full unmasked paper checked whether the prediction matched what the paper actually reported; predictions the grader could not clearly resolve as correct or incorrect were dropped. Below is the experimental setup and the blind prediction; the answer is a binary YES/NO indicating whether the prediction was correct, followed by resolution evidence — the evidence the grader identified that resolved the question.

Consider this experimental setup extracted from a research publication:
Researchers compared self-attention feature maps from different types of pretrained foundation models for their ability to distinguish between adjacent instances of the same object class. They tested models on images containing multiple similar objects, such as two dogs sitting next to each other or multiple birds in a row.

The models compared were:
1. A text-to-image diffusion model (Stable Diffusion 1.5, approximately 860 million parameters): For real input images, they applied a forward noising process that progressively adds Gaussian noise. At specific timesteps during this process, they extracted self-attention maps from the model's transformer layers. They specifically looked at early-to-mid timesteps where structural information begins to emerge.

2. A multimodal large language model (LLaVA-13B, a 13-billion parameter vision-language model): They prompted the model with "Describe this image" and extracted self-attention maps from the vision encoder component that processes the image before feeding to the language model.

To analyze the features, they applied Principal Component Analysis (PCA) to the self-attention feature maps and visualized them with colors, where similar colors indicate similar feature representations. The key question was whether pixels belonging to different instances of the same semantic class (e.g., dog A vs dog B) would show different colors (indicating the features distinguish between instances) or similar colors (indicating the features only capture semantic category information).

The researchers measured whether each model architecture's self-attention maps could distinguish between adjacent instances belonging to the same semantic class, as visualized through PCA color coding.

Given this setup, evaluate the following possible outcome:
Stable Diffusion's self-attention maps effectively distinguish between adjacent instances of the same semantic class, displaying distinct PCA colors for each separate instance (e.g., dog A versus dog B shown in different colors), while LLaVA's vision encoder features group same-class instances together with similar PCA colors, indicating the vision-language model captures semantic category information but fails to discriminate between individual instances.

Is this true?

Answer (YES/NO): YES